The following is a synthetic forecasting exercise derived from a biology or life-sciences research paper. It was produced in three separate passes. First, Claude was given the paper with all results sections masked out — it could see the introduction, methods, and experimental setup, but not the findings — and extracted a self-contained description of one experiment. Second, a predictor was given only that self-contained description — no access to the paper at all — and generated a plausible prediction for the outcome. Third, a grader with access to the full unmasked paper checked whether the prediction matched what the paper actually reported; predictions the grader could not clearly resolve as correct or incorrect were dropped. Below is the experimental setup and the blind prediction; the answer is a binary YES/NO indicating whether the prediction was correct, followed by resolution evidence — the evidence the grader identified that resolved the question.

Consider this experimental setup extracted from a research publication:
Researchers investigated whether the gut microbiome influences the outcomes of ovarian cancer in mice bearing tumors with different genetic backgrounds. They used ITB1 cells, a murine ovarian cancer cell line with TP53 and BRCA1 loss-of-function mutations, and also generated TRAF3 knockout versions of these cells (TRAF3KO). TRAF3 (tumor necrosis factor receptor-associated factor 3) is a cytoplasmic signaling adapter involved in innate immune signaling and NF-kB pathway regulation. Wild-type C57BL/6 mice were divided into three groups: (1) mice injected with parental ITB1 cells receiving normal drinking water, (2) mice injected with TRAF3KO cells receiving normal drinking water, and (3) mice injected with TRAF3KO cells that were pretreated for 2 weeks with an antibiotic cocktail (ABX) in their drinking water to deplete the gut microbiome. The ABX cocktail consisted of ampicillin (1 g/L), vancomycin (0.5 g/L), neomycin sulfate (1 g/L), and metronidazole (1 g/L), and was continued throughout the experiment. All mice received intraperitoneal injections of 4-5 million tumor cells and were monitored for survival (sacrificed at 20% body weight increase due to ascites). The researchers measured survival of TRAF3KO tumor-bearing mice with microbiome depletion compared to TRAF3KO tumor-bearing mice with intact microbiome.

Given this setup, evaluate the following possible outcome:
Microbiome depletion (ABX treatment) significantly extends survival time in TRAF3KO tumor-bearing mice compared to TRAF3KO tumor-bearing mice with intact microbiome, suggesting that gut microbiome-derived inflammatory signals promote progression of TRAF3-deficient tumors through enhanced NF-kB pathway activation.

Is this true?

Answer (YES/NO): NO